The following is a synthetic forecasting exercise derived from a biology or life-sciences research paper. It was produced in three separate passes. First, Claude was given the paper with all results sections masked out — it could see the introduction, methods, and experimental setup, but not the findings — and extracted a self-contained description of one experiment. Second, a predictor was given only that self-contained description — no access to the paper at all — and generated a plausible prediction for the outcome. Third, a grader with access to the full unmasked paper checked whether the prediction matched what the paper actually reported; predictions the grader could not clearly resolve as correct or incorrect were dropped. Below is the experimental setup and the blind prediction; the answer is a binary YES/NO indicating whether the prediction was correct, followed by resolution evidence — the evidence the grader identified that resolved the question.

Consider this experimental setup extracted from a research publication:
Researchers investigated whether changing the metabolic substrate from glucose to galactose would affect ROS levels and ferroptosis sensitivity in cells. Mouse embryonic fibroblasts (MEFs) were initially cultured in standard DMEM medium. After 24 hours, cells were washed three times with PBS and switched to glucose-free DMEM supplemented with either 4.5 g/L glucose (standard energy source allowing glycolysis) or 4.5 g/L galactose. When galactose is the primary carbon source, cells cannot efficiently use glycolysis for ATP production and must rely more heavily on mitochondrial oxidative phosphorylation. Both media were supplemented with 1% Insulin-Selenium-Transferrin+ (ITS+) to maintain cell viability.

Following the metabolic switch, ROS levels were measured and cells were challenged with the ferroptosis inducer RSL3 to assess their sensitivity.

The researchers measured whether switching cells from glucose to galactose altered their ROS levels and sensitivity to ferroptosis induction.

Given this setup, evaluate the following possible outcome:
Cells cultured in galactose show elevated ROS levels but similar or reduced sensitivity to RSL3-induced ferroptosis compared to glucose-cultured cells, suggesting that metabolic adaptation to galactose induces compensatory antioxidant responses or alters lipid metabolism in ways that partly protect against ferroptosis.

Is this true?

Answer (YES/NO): NO